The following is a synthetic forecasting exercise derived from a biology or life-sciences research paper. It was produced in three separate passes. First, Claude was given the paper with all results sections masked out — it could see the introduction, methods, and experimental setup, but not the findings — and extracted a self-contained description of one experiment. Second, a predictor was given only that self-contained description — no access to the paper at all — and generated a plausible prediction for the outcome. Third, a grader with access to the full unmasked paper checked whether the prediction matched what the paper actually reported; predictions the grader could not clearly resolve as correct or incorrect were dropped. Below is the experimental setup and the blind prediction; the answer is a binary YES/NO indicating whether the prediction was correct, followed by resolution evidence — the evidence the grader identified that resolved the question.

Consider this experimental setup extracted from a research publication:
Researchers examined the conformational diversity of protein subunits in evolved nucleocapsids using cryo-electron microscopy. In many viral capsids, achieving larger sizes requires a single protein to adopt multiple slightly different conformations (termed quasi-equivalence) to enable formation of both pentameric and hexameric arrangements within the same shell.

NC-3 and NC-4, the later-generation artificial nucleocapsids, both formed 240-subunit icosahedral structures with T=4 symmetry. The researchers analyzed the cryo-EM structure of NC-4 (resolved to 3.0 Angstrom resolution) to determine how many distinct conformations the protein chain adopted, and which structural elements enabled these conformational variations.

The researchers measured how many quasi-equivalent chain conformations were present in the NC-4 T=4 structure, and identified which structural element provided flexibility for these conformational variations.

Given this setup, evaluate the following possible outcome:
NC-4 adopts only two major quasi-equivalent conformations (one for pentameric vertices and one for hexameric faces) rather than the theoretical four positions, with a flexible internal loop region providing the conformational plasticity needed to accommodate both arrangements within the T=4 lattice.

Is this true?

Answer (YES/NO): NO